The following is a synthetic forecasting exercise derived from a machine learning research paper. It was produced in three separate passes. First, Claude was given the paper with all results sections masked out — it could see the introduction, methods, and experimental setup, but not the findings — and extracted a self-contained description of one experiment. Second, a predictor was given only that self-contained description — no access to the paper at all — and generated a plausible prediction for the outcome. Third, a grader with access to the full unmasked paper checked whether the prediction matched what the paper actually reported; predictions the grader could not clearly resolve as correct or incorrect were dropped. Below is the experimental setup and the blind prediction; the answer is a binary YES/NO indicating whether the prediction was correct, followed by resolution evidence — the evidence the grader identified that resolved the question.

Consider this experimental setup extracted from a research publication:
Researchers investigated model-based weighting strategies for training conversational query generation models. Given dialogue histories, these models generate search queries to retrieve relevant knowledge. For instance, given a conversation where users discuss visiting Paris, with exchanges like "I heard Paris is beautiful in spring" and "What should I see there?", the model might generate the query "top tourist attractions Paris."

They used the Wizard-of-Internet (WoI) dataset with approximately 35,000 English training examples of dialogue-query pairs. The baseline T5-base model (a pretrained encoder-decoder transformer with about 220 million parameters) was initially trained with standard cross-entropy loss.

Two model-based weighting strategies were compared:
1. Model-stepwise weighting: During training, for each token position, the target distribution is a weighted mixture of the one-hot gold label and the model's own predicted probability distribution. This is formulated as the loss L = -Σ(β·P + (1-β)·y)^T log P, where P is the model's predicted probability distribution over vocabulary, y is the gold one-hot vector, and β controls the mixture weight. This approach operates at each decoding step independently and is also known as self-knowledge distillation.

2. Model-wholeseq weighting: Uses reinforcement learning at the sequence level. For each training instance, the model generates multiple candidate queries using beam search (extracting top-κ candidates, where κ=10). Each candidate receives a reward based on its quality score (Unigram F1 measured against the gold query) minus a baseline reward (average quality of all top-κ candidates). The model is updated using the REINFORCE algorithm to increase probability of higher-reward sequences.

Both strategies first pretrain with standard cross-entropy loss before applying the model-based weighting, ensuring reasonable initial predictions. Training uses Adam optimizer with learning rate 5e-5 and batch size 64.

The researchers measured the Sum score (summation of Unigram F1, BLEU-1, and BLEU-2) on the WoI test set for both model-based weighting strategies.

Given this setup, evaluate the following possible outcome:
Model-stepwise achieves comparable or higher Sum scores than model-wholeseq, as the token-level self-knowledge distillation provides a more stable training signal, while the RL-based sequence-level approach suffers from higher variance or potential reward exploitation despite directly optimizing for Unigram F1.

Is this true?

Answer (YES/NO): NO